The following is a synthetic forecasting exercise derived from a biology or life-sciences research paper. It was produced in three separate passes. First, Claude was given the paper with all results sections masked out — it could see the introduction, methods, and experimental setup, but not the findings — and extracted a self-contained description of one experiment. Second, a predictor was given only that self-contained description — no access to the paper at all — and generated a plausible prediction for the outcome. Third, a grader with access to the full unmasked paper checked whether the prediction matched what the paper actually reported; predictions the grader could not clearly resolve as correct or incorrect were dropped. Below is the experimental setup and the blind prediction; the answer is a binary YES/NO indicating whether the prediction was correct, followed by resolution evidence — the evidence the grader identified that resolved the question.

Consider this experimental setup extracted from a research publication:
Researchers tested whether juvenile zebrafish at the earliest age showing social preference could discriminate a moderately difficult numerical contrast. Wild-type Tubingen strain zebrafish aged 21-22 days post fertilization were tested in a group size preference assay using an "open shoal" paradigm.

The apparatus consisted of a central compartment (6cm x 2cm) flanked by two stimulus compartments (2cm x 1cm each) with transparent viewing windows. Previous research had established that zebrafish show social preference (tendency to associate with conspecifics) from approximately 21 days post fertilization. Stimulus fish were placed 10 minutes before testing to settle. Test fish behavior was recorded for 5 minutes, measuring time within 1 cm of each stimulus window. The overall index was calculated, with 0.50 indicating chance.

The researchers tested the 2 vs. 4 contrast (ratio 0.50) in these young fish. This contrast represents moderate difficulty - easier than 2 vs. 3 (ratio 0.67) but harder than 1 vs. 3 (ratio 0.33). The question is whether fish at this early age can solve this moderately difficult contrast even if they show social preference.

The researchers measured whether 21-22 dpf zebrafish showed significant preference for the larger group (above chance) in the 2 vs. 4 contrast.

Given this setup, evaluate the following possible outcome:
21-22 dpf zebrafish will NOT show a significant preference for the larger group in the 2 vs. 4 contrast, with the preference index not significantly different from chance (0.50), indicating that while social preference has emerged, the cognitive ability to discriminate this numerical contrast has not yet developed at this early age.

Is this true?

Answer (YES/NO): YES